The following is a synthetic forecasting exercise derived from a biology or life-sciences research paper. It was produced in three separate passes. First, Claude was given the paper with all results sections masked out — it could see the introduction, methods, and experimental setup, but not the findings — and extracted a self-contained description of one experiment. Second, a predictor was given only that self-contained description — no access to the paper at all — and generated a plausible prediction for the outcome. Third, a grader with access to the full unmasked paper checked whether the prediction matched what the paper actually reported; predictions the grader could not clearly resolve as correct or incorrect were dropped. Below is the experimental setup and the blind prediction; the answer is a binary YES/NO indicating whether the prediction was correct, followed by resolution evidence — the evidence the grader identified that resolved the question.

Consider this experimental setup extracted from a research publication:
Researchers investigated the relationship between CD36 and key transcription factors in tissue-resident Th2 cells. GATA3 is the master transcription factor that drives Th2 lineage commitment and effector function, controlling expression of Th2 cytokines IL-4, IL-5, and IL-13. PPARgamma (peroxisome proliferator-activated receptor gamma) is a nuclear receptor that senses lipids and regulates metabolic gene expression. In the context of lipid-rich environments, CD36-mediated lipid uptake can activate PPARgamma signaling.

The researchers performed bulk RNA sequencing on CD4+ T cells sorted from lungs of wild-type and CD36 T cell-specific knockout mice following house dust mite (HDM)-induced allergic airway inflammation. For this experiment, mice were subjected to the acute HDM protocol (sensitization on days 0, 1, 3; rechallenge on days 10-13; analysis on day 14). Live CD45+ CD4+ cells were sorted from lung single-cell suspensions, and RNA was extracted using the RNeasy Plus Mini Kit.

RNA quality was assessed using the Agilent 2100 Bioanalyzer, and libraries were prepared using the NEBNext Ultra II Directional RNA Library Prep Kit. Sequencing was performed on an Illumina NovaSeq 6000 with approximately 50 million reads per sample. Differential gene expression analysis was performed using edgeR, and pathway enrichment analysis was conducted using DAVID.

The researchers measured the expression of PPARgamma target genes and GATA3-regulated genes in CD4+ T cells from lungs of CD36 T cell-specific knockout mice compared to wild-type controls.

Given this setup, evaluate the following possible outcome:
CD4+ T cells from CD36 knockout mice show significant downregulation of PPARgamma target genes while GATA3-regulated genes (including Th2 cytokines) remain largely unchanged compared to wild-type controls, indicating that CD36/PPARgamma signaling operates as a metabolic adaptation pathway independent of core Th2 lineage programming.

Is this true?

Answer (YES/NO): NO